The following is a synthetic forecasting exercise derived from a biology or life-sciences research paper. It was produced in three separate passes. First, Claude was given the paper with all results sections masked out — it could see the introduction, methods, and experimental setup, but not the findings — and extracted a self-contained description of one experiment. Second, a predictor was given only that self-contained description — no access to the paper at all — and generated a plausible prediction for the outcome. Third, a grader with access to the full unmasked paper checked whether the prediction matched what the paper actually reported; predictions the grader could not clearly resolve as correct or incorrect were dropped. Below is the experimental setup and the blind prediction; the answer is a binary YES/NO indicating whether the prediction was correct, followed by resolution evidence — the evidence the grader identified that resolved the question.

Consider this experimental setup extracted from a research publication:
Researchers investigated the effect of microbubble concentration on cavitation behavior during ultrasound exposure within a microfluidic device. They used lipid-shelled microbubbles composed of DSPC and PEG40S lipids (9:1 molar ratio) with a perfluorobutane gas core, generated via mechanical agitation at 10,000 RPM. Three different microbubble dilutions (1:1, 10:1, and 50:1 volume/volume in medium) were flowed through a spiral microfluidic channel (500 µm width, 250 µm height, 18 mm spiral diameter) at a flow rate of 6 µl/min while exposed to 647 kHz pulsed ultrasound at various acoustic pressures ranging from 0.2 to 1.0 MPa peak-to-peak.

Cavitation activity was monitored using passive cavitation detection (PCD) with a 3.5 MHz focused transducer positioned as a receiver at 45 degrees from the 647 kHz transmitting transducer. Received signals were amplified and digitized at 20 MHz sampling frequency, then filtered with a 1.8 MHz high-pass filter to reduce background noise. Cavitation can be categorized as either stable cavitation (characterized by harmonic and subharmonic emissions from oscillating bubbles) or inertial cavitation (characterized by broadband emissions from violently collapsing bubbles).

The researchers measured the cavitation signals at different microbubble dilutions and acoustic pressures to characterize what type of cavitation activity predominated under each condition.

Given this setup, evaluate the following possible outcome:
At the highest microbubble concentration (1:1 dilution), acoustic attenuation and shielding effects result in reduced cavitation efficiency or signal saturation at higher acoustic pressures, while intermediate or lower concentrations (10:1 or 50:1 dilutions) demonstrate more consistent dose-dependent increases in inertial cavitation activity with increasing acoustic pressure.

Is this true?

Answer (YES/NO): NO